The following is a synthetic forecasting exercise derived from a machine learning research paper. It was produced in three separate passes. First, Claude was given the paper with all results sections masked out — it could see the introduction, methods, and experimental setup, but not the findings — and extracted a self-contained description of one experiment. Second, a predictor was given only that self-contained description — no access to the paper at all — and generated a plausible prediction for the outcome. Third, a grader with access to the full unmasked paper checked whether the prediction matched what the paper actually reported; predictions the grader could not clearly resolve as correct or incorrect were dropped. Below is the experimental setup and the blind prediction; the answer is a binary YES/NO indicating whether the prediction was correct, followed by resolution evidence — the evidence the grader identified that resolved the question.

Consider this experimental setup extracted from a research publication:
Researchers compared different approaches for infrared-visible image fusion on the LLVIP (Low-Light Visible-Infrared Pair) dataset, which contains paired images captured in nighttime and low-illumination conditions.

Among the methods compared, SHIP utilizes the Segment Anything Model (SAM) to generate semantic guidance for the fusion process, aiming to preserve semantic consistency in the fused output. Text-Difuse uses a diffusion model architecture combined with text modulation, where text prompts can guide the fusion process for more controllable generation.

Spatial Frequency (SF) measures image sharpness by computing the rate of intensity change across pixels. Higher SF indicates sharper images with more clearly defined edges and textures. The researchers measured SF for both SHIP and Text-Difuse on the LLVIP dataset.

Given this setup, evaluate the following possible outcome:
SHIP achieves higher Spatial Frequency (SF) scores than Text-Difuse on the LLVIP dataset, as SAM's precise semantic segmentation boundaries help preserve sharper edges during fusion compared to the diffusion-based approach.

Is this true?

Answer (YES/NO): YES